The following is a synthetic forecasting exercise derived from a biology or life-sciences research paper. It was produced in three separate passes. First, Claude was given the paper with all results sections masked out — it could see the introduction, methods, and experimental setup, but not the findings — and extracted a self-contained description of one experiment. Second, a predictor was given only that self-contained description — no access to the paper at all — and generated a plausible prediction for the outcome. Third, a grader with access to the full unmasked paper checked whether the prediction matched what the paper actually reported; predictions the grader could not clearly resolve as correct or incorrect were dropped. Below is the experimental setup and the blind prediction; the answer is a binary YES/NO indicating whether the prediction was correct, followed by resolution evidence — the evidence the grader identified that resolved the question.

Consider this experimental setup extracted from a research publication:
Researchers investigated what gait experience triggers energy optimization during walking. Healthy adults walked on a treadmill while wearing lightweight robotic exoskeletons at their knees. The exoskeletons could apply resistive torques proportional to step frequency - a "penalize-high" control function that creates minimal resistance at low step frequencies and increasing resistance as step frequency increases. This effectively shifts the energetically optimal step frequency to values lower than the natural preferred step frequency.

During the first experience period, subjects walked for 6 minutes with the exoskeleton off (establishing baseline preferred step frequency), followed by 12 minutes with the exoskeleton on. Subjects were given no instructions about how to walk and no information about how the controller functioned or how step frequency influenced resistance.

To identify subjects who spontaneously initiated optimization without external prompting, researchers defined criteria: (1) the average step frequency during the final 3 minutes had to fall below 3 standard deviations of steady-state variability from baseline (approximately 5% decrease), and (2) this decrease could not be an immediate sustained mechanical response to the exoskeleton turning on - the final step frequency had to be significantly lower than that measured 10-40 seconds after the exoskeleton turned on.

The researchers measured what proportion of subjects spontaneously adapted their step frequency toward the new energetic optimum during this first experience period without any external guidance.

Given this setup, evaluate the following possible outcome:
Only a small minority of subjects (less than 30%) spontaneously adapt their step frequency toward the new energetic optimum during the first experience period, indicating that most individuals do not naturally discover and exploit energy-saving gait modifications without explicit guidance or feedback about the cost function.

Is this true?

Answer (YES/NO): YES